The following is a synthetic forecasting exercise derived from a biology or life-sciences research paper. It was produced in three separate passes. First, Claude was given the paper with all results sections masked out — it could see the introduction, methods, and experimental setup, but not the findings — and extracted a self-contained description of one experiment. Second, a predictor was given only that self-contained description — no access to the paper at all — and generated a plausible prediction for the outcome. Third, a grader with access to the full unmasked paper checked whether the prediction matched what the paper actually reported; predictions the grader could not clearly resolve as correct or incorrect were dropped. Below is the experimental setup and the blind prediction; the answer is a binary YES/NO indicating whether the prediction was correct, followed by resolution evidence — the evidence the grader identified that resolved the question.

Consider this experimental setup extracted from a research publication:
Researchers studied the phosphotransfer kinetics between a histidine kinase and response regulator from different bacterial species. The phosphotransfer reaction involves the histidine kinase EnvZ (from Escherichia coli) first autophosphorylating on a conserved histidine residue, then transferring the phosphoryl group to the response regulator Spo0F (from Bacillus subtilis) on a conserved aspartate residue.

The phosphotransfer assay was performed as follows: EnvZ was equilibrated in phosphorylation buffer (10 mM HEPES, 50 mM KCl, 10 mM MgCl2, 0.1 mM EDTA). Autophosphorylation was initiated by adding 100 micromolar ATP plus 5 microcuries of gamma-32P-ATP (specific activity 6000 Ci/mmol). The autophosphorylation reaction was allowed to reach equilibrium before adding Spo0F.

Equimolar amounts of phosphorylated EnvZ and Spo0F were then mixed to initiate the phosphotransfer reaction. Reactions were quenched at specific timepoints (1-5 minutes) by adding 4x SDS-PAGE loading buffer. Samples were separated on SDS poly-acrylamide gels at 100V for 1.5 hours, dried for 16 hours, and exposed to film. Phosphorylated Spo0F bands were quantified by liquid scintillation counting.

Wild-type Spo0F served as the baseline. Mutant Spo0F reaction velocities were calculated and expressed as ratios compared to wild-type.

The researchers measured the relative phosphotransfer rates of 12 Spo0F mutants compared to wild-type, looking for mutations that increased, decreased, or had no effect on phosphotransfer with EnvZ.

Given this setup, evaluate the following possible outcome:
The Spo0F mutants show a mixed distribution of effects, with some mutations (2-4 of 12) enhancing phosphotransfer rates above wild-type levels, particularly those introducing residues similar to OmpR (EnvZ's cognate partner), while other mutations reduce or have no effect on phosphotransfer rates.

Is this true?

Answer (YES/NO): YES